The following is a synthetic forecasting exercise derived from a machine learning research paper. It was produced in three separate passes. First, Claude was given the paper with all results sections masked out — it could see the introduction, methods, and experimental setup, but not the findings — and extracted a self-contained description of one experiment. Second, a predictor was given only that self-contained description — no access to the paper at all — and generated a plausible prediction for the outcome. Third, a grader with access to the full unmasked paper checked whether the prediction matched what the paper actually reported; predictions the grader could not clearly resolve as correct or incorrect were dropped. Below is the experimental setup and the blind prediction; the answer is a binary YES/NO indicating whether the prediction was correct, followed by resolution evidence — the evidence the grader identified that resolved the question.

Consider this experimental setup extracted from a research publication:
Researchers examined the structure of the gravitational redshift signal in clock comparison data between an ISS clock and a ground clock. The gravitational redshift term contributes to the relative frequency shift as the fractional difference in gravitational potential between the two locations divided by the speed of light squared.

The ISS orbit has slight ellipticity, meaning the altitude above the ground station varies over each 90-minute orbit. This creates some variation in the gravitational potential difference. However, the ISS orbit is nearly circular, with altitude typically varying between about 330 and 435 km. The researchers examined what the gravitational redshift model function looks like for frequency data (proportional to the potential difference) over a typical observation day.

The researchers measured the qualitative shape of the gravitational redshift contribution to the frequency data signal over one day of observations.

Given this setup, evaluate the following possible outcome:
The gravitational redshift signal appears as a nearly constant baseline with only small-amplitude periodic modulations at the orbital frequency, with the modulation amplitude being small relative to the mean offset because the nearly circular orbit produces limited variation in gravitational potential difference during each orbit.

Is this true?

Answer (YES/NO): YES